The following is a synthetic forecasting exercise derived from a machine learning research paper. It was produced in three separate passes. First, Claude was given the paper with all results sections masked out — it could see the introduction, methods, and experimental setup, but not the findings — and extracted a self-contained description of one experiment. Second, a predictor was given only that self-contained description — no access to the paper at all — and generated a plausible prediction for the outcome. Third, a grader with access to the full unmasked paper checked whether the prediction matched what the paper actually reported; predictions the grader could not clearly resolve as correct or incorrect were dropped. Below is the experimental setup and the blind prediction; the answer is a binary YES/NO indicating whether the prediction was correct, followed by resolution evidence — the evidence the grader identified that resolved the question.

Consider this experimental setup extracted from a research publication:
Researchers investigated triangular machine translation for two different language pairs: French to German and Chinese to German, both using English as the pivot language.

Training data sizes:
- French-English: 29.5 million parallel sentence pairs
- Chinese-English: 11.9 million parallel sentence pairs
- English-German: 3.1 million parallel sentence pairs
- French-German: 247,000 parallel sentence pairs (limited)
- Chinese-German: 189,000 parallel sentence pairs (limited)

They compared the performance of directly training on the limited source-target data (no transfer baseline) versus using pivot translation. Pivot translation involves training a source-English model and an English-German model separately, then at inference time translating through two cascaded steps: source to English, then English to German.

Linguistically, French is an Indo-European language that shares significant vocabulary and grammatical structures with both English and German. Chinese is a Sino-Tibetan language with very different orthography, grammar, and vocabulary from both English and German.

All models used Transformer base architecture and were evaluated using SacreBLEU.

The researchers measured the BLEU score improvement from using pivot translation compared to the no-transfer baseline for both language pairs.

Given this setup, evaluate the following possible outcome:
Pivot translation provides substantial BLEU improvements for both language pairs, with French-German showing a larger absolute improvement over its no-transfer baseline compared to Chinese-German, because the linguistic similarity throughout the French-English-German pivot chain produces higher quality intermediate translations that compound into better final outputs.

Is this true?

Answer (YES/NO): YES